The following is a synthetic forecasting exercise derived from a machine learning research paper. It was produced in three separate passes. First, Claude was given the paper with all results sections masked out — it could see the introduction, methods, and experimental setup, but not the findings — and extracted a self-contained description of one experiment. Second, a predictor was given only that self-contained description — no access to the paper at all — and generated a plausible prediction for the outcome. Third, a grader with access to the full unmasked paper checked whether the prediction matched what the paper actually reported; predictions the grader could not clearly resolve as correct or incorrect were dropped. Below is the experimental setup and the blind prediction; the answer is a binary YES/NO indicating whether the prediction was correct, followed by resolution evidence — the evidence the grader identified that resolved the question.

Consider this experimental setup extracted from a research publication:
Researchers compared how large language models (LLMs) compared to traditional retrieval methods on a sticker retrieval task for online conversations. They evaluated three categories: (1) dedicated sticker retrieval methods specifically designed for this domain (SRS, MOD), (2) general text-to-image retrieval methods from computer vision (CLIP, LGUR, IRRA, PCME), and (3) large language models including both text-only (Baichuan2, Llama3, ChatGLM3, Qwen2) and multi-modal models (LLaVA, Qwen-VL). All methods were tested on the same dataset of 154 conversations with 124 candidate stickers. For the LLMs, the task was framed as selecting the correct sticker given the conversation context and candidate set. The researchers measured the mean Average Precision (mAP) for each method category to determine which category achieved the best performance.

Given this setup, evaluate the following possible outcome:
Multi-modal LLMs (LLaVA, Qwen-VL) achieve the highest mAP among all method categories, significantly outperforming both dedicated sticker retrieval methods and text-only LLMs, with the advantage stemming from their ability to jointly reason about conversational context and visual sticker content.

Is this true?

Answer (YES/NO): NO